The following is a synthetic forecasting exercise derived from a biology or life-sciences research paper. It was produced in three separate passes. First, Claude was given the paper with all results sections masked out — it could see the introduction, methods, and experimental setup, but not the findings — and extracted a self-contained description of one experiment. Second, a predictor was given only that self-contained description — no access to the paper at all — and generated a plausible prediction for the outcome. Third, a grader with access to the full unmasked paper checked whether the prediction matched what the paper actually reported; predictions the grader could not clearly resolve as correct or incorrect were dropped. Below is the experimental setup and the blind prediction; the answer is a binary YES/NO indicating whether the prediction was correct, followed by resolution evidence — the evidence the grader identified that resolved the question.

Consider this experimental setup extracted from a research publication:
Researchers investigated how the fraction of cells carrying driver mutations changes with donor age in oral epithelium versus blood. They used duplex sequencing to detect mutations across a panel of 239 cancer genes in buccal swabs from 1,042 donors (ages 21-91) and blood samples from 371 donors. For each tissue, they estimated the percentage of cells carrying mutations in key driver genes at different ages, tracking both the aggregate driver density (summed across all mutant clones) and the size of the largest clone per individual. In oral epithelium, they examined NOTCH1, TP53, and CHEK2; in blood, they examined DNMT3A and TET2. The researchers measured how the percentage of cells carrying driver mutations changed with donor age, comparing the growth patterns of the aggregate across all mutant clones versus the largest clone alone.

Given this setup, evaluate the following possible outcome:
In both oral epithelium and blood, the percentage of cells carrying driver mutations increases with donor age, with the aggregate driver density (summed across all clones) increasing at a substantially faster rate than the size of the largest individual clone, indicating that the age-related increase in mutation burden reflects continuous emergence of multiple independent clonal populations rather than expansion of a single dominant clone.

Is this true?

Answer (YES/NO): NO